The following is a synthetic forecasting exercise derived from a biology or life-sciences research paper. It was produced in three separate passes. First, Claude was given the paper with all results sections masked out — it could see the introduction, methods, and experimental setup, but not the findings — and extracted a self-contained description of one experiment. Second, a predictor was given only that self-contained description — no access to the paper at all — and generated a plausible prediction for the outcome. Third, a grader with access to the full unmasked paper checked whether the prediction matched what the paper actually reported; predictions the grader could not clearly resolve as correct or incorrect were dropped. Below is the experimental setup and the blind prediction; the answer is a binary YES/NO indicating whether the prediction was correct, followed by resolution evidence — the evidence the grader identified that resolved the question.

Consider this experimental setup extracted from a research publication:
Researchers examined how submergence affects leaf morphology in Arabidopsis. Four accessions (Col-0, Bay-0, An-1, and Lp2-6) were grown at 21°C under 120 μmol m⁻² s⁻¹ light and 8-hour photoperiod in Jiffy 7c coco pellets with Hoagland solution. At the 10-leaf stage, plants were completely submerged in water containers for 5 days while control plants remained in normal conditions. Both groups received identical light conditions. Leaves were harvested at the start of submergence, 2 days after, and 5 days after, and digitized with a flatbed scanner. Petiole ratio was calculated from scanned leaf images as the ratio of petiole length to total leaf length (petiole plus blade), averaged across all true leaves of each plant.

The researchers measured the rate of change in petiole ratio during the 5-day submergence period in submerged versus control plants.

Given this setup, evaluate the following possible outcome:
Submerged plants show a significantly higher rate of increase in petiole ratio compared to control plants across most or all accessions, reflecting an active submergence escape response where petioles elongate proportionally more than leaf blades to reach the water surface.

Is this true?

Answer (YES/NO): NO